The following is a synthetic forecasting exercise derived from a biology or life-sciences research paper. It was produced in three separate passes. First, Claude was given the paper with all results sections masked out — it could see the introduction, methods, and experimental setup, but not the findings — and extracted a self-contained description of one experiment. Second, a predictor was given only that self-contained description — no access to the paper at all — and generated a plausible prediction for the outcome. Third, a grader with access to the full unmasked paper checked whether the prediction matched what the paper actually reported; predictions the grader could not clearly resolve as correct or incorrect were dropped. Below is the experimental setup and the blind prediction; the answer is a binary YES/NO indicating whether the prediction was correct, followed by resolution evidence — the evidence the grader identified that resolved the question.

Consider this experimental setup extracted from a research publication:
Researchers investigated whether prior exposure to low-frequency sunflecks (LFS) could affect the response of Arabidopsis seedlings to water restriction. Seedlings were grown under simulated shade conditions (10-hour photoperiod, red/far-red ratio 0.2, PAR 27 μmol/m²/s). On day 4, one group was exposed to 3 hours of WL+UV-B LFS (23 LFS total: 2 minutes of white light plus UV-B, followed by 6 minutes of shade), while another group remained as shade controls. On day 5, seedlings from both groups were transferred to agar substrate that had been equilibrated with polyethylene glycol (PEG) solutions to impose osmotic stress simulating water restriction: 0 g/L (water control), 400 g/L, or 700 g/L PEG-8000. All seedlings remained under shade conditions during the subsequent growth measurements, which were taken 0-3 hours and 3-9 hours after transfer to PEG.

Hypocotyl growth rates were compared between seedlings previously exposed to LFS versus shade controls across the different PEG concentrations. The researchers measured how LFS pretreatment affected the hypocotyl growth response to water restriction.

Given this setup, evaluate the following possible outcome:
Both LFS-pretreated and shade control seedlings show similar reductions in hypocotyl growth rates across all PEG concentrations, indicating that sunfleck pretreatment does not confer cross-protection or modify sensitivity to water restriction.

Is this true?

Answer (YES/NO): NO